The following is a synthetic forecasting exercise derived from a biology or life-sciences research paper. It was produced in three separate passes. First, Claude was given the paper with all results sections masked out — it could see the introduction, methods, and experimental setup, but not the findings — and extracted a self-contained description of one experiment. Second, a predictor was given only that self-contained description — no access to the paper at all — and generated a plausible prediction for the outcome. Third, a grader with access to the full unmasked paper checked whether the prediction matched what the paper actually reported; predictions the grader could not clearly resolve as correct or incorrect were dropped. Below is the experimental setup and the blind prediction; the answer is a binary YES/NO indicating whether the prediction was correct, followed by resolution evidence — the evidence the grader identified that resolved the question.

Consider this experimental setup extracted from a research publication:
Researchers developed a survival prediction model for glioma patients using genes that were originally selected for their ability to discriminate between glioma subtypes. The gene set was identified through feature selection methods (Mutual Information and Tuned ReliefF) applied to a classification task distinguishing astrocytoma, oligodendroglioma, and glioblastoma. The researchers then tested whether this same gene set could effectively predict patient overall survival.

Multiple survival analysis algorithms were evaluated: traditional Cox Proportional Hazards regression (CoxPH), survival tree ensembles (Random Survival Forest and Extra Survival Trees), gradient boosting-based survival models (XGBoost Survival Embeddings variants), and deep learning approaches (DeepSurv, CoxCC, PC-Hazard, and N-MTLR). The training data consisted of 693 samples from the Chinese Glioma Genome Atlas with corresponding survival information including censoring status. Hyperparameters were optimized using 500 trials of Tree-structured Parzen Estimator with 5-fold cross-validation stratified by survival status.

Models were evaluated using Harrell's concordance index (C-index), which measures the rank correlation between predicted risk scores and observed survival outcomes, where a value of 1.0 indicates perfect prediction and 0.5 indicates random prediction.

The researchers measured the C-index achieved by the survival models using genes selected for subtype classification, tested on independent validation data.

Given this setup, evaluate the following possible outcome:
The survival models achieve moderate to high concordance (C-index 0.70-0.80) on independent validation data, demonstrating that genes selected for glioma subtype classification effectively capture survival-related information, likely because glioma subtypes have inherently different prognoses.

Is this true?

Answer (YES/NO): NO